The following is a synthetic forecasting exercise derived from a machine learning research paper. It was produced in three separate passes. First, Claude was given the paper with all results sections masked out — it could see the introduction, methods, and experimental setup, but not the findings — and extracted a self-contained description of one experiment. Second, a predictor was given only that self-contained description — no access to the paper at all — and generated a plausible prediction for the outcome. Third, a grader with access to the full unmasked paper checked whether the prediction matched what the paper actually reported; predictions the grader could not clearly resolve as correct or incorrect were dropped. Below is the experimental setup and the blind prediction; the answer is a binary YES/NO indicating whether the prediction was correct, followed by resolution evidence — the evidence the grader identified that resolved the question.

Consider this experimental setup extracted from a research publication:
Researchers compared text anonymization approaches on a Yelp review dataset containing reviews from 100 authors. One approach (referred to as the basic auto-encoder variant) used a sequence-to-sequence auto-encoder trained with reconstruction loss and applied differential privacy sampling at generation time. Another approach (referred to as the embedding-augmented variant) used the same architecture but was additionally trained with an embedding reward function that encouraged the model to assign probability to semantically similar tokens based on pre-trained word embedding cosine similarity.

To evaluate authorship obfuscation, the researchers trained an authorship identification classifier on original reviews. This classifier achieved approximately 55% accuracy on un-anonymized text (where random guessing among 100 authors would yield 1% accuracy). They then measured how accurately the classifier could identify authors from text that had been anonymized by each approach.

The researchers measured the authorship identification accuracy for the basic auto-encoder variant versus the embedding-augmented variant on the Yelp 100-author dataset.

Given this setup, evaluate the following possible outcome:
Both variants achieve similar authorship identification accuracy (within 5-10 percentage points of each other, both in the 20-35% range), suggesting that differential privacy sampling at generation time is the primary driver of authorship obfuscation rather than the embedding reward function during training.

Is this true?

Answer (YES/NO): NO